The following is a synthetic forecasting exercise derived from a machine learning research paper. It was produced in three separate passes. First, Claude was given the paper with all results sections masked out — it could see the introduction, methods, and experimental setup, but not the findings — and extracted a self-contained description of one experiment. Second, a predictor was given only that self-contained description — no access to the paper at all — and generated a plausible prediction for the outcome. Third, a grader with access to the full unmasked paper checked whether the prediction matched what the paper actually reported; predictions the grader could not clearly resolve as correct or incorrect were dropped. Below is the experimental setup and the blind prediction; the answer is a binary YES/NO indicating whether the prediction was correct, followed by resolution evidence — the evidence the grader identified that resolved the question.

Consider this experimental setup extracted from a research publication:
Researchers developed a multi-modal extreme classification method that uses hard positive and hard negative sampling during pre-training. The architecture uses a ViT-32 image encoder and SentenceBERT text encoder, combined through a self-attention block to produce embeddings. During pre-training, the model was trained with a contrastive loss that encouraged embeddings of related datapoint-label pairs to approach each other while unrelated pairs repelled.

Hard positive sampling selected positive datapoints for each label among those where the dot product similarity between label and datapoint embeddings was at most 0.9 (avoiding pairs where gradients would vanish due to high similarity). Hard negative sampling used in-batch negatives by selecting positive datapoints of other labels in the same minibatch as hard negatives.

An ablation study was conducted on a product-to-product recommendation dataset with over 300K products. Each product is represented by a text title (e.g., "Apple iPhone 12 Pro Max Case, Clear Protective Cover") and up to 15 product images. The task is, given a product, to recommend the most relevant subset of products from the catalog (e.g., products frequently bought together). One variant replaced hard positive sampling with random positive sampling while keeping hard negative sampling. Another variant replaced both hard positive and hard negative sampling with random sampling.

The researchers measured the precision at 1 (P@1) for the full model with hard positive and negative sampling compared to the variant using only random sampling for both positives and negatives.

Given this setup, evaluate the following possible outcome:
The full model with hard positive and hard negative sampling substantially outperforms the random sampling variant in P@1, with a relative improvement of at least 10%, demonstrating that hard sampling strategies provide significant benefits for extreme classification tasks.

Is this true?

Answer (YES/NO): NO